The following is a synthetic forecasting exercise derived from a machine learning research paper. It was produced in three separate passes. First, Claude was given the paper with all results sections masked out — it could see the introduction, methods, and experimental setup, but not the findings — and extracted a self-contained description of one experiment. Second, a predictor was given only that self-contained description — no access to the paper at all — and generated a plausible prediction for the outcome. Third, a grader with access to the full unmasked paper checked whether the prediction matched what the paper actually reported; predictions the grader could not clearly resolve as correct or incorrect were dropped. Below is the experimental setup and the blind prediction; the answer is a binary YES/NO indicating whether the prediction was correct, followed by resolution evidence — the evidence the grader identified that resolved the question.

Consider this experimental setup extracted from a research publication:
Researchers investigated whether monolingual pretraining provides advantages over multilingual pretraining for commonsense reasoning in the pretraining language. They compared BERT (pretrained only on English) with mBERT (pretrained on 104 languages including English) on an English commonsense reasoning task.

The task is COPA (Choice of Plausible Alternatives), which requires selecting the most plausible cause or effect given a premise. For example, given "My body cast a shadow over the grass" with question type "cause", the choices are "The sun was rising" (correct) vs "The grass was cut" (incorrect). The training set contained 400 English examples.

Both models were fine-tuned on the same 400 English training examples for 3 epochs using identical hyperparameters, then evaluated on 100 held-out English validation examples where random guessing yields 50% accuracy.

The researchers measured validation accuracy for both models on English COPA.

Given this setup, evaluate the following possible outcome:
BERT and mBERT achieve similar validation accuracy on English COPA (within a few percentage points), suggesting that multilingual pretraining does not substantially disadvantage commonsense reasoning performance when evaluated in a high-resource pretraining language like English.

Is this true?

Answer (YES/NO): NO